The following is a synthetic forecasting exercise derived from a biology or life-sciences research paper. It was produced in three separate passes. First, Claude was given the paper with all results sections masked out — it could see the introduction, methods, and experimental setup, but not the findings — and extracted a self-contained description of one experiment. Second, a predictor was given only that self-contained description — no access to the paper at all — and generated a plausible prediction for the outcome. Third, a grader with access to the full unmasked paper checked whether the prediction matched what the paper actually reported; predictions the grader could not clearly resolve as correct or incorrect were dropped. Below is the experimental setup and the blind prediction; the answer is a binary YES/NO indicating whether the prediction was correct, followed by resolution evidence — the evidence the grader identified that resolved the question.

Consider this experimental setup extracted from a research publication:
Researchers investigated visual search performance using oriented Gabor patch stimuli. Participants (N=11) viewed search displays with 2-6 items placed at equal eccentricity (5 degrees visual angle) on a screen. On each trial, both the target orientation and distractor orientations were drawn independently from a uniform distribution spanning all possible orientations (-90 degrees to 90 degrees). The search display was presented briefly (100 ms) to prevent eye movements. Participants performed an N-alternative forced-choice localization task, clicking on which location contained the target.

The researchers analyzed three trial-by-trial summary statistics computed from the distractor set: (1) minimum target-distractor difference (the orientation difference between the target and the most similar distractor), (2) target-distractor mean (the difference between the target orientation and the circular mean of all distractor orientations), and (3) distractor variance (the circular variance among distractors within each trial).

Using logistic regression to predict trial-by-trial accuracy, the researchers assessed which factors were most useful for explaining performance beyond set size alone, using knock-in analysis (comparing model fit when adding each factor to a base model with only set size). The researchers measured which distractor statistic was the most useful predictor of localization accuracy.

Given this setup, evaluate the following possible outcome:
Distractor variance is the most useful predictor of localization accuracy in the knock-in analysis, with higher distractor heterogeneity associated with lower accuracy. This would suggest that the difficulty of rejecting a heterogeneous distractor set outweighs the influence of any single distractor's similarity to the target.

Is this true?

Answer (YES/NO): NO